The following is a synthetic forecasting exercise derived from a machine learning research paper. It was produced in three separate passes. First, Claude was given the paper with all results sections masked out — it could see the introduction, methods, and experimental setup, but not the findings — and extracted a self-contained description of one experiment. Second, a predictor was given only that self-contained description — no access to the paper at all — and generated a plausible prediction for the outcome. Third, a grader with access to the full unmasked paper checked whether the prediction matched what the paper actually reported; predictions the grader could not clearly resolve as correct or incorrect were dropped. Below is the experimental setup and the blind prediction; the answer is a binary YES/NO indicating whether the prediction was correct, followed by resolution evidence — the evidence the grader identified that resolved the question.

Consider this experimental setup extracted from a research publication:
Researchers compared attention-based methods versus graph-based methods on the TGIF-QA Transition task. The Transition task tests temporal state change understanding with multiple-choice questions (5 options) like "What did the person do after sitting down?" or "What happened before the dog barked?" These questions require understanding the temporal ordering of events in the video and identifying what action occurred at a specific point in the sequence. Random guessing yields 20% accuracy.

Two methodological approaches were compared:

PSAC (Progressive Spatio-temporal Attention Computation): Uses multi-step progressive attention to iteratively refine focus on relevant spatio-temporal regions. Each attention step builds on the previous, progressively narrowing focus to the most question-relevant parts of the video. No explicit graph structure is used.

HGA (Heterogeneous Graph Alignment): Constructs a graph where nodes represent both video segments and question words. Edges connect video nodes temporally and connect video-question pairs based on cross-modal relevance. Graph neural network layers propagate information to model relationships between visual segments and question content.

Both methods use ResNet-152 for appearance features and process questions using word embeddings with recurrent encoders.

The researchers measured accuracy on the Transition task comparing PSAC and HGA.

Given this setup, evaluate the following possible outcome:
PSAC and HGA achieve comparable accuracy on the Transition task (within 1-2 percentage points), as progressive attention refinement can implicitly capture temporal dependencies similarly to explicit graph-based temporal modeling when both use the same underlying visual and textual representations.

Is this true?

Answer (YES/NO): NO